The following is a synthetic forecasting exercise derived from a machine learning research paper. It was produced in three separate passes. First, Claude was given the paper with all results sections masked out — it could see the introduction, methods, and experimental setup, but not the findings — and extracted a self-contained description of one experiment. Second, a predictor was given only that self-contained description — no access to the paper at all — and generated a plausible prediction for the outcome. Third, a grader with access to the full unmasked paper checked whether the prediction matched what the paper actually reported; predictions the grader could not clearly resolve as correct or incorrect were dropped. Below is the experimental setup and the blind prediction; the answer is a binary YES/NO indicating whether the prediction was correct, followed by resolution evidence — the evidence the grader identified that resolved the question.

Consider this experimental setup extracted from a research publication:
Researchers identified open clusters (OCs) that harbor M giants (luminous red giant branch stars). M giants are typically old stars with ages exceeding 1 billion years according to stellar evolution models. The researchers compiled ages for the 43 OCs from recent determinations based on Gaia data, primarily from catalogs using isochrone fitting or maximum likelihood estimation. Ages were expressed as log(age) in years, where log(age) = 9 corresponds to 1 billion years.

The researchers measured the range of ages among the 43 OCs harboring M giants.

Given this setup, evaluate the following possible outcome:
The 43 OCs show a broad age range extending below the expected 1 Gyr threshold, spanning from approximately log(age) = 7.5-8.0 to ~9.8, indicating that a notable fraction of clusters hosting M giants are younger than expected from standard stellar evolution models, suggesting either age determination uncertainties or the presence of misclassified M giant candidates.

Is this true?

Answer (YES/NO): YES